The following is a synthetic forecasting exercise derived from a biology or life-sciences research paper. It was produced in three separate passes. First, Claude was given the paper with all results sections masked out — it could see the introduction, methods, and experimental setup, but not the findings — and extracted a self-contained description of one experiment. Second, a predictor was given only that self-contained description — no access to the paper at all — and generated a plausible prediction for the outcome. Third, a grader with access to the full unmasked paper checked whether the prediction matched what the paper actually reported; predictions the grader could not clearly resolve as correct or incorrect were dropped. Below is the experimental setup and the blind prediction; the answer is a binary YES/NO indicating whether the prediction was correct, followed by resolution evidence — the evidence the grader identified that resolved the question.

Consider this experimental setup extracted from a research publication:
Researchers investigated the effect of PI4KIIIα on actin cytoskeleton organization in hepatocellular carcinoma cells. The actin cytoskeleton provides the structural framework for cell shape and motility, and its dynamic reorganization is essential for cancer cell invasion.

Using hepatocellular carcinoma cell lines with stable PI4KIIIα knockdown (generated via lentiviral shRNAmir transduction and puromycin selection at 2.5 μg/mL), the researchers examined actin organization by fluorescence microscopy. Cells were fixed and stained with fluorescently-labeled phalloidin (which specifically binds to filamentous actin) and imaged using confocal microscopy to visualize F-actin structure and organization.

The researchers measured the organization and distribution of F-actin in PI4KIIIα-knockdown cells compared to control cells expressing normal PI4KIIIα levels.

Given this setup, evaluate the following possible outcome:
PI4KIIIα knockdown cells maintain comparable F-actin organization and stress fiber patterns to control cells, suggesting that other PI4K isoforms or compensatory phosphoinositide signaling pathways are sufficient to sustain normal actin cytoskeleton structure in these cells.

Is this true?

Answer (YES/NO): NO